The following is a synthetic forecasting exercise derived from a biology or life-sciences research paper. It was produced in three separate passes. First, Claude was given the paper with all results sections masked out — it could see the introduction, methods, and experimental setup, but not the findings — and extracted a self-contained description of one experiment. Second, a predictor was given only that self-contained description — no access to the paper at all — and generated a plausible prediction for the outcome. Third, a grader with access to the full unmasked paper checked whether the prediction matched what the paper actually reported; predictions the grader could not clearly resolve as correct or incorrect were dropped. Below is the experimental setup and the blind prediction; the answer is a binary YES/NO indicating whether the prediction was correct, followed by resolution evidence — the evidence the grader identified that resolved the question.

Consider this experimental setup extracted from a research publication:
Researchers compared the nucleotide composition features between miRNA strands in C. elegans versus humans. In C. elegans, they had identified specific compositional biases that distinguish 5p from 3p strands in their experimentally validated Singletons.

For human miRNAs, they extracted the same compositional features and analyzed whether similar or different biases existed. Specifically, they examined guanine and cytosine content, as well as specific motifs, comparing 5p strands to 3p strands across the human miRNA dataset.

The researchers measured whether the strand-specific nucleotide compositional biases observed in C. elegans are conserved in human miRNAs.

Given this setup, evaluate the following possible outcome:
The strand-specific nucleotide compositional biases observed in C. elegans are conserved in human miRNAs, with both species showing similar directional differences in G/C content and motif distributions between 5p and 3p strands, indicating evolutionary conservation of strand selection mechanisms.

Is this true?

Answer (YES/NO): YES